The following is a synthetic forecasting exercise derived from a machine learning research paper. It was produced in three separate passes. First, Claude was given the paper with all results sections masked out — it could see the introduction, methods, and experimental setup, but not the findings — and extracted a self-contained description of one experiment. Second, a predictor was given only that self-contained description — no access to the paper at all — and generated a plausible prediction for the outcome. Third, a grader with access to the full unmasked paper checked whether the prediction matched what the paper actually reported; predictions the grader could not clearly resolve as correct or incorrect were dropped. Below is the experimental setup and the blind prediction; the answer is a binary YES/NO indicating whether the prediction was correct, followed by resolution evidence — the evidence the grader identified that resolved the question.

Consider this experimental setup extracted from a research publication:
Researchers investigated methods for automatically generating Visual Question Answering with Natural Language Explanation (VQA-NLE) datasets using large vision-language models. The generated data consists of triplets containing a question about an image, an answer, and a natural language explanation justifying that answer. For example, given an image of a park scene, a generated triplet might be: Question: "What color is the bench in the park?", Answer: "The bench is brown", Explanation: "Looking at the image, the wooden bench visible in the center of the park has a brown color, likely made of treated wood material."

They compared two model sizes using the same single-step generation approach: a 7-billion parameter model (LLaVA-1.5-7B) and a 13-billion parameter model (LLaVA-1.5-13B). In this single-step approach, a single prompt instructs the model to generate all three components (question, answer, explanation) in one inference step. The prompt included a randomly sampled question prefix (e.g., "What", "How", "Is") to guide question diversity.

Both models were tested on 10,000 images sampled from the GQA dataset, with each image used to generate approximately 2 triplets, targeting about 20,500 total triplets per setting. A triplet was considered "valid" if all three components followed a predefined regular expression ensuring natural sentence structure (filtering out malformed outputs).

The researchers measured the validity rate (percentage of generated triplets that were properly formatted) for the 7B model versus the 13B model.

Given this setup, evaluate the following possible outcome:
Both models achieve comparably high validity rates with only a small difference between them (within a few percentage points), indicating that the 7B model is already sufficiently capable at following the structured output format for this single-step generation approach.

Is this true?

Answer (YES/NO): NO